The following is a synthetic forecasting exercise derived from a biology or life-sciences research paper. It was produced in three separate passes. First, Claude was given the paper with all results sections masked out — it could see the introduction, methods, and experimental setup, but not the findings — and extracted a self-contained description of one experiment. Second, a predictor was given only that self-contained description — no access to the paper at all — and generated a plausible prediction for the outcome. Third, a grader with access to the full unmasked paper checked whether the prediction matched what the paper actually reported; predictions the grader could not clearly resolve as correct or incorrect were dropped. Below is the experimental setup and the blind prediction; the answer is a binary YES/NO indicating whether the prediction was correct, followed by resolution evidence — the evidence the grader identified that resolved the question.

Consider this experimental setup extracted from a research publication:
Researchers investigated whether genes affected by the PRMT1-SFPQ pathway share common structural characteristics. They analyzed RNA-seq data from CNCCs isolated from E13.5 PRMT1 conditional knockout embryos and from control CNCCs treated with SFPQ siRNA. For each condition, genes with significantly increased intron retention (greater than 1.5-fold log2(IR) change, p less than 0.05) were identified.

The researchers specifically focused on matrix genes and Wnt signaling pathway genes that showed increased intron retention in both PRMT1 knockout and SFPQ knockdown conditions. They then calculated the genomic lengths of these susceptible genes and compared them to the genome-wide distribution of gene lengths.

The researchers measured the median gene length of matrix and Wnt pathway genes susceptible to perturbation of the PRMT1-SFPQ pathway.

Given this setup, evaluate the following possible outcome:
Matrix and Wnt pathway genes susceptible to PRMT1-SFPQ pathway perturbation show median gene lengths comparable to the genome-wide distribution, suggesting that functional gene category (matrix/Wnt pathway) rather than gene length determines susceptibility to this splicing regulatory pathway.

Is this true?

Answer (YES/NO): NO